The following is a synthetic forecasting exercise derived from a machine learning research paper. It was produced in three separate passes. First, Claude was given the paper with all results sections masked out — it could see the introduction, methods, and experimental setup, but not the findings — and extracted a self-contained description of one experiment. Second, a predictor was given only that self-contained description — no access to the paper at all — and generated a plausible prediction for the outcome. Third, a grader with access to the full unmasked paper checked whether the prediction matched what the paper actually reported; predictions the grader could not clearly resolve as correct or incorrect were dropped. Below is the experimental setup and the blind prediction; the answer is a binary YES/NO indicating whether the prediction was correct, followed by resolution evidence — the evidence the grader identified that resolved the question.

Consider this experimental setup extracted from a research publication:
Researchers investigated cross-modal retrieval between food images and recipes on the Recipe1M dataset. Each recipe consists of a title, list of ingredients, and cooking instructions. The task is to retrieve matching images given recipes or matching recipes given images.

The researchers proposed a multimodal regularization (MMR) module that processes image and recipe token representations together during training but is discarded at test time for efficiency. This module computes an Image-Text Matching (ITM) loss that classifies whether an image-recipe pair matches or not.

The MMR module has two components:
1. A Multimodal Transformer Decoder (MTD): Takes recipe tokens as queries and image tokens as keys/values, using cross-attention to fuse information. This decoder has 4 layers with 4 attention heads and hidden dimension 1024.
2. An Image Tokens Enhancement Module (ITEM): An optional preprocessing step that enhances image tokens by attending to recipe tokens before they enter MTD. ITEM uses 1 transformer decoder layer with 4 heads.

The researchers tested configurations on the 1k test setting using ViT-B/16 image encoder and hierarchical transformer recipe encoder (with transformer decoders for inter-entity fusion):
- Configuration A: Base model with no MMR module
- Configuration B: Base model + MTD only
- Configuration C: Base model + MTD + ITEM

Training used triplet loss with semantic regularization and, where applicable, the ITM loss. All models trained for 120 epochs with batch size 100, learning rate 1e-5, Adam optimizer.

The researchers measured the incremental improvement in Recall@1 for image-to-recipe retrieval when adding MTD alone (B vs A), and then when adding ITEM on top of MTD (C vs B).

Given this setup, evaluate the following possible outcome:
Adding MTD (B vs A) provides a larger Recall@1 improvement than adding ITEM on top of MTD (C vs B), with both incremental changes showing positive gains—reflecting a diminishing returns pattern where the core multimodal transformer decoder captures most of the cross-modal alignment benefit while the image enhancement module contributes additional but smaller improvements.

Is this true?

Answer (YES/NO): YES